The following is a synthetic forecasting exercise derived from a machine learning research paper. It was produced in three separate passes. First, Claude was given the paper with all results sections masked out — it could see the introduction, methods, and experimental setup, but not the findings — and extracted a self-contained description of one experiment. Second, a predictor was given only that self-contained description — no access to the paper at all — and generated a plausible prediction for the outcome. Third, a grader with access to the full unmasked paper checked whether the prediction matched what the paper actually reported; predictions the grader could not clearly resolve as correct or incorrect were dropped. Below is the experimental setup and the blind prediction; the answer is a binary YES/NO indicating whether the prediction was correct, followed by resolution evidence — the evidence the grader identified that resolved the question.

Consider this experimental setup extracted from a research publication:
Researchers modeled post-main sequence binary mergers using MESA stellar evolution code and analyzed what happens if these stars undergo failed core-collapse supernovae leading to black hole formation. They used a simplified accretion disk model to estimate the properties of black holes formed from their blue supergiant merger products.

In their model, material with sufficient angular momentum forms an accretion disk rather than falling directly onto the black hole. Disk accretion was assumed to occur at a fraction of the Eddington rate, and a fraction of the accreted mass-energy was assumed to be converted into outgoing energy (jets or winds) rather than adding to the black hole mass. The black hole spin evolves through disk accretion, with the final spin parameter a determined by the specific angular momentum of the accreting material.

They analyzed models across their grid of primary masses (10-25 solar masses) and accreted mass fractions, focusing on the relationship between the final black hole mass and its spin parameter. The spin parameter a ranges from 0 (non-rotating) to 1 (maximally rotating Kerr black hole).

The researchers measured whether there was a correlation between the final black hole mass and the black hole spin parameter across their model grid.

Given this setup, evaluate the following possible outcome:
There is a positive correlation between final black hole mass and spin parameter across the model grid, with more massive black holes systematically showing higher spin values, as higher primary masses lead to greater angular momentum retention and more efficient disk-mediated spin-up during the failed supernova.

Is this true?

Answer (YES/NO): NO